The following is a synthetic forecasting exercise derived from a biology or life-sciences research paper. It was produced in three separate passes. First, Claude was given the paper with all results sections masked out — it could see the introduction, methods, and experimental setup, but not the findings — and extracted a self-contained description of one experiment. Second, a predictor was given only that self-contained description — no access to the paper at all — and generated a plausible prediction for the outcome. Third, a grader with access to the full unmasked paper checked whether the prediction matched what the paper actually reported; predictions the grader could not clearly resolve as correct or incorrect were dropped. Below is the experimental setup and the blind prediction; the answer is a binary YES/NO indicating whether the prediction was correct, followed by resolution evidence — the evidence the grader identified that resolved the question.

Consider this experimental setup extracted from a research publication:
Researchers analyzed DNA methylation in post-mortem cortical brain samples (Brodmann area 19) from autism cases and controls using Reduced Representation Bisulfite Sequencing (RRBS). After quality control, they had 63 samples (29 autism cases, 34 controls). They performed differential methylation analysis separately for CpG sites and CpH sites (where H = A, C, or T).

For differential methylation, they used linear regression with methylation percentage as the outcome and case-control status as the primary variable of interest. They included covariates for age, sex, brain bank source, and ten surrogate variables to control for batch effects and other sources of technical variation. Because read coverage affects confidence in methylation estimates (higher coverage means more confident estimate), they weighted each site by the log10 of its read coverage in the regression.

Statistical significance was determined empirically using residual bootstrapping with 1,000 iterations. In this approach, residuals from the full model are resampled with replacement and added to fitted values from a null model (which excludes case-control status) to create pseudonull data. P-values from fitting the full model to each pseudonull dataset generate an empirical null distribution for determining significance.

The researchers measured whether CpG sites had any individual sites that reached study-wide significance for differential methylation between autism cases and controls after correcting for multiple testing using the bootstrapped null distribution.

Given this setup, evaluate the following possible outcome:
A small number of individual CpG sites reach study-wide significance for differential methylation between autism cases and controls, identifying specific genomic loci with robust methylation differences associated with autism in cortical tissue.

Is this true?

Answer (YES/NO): NO